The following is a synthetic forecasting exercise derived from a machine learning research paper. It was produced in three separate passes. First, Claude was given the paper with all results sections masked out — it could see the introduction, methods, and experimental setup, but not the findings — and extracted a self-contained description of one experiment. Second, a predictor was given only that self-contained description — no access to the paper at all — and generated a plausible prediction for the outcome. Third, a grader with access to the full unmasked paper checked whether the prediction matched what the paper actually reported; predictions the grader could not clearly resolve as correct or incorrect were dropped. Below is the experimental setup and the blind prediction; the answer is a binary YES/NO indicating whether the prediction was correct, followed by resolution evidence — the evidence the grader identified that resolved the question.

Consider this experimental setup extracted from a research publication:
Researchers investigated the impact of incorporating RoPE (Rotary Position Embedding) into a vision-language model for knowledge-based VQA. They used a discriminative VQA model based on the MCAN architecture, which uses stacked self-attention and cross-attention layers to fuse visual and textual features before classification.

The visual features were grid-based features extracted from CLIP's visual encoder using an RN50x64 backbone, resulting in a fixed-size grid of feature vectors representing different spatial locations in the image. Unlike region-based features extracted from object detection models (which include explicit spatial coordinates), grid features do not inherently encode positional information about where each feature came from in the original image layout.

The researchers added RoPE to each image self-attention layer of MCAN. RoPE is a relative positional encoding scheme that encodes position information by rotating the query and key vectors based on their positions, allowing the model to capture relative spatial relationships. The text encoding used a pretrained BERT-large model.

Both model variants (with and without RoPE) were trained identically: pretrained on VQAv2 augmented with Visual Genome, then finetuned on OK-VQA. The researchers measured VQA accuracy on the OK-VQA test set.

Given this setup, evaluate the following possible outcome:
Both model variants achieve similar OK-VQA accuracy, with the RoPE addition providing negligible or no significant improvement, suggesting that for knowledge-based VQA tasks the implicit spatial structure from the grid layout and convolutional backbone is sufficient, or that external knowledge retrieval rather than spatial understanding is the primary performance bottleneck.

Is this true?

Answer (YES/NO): NO